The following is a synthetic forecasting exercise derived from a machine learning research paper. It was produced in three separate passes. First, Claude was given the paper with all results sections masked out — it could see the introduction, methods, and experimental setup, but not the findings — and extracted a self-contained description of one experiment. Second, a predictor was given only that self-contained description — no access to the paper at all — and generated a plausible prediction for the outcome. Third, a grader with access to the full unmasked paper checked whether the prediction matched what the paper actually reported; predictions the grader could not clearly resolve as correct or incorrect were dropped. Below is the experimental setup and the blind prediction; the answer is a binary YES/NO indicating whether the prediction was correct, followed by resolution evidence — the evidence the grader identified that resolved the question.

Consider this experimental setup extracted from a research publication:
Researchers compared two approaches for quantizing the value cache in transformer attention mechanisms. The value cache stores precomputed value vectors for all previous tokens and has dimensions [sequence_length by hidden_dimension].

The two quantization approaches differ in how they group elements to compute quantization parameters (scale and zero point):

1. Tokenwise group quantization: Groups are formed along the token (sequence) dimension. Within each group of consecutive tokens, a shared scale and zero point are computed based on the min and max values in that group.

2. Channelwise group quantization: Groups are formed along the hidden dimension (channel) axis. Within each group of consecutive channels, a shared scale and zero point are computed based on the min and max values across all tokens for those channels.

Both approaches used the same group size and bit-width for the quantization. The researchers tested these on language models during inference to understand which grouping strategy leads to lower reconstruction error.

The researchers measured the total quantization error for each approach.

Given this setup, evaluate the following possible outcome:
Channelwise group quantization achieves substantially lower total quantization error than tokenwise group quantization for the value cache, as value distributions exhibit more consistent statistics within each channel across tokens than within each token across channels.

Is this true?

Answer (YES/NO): YES